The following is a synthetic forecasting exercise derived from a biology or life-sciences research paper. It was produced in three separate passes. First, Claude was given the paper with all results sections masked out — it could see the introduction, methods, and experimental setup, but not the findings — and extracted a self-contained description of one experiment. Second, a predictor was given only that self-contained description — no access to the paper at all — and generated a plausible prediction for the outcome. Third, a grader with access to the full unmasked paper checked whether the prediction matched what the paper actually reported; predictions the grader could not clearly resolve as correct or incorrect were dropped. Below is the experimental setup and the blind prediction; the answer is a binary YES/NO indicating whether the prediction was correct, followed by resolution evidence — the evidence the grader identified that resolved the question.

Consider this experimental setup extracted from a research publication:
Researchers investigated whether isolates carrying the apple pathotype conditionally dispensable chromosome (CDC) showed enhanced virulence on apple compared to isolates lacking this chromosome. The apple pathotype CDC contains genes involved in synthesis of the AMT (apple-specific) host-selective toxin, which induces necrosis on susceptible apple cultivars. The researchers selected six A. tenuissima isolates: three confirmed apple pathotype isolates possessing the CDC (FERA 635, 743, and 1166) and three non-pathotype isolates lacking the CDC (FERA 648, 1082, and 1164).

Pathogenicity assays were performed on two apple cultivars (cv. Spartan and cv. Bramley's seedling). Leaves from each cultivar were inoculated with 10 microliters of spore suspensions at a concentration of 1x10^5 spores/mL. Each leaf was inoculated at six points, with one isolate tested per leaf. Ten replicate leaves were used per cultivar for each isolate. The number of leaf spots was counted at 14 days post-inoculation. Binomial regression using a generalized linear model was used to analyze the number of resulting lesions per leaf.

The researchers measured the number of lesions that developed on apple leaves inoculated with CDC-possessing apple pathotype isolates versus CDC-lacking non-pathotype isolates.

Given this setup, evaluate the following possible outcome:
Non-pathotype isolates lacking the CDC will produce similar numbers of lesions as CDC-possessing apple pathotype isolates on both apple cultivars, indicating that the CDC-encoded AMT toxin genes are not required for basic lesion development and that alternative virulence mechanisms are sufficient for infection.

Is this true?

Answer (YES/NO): NO